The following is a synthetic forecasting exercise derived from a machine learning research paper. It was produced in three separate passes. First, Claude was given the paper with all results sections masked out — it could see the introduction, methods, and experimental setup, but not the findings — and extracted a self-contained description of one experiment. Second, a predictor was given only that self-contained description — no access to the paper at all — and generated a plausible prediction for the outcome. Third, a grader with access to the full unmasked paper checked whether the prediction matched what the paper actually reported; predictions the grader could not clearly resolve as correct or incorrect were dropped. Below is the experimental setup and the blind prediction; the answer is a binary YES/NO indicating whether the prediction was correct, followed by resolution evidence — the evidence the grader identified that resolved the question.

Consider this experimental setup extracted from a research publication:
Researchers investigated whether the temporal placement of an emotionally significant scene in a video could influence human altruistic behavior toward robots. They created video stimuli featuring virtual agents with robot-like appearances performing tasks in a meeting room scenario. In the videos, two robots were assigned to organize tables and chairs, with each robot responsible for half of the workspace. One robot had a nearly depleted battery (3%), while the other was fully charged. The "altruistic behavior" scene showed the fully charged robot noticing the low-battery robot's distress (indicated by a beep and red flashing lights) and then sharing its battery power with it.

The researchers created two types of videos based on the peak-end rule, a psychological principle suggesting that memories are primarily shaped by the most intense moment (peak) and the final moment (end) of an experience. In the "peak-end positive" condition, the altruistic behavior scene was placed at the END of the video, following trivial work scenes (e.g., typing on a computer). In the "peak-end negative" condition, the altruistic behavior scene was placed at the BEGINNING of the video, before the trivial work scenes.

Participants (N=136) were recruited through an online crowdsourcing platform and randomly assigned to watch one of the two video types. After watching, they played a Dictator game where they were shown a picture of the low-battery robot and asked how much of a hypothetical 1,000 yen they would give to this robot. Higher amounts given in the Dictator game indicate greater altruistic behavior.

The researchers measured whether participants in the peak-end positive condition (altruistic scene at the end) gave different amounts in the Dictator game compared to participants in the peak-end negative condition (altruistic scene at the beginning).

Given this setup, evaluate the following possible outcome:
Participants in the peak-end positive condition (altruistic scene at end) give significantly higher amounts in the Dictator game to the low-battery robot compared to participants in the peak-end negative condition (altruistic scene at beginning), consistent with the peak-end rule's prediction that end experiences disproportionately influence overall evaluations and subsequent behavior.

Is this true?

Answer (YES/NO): YES